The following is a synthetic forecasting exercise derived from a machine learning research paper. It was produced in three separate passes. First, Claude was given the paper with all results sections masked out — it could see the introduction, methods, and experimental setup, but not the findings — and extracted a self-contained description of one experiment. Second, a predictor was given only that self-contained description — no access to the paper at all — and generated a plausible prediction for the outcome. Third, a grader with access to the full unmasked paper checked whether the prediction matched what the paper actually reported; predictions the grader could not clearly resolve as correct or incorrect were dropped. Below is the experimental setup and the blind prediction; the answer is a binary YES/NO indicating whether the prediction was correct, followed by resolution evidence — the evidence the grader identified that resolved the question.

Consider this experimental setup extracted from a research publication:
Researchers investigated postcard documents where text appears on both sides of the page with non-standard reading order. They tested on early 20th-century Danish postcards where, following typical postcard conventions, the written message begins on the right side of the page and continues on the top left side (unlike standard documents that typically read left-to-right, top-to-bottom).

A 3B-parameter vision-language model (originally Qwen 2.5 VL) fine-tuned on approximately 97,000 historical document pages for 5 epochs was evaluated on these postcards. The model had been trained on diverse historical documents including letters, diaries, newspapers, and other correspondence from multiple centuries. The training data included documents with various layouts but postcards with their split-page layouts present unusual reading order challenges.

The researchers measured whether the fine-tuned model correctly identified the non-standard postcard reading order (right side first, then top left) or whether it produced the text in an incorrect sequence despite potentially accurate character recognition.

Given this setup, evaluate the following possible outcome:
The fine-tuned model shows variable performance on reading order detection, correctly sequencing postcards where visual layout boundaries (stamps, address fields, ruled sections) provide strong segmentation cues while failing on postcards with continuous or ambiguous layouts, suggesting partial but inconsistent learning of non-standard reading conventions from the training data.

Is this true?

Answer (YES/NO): NO